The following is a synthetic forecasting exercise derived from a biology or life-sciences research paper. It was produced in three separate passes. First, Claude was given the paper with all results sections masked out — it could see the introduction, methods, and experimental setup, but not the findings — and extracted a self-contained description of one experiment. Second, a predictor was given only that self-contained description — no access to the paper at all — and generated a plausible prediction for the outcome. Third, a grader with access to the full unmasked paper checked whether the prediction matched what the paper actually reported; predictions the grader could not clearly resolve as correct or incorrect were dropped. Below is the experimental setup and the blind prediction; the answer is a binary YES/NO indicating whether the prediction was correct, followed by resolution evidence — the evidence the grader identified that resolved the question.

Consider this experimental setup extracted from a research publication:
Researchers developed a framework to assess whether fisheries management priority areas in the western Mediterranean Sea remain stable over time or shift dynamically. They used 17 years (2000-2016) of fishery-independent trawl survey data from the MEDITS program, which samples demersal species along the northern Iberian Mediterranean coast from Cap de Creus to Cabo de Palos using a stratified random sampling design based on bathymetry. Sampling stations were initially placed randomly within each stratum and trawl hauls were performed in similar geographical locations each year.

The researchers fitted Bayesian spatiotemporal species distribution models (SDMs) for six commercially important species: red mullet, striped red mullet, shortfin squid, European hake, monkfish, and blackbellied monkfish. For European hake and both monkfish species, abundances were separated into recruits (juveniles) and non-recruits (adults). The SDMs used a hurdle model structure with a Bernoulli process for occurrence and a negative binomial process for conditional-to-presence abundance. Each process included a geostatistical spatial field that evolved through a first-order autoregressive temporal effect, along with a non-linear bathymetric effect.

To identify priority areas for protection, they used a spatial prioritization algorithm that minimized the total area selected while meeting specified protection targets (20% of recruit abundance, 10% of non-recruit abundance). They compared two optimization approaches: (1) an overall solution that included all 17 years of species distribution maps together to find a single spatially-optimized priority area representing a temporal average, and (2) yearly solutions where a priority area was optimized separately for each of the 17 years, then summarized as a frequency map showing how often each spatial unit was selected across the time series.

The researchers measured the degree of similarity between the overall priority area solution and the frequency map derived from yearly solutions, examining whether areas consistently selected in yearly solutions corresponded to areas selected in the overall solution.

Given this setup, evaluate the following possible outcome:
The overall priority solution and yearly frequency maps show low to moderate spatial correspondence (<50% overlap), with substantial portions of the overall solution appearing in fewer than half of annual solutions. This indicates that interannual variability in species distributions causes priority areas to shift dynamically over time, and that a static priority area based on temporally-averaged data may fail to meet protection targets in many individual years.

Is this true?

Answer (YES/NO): YES